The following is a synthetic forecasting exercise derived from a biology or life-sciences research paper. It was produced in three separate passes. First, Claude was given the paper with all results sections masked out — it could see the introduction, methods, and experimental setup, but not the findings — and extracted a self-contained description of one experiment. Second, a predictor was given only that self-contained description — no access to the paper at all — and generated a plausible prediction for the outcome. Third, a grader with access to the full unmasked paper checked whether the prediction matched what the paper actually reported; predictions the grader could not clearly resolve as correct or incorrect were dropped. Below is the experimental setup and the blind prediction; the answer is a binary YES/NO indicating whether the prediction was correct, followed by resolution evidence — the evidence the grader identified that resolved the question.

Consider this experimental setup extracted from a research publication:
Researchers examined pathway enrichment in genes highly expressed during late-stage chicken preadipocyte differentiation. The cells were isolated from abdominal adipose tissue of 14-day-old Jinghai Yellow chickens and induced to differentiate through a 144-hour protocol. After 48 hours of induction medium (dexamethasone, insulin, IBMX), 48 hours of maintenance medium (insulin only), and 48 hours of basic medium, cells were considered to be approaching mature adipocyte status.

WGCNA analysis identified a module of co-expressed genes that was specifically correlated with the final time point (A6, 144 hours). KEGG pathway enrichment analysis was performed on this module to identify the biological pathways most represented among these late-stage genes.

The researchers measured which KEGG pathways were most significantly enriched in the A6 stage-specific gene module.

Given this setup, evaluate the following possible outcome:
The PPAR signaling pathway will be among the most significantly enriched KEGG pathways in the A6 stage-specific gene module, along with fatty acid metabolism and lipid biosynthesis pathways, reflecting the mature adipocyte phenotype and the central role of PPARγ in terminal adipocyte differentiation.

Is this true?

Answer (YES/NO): NO